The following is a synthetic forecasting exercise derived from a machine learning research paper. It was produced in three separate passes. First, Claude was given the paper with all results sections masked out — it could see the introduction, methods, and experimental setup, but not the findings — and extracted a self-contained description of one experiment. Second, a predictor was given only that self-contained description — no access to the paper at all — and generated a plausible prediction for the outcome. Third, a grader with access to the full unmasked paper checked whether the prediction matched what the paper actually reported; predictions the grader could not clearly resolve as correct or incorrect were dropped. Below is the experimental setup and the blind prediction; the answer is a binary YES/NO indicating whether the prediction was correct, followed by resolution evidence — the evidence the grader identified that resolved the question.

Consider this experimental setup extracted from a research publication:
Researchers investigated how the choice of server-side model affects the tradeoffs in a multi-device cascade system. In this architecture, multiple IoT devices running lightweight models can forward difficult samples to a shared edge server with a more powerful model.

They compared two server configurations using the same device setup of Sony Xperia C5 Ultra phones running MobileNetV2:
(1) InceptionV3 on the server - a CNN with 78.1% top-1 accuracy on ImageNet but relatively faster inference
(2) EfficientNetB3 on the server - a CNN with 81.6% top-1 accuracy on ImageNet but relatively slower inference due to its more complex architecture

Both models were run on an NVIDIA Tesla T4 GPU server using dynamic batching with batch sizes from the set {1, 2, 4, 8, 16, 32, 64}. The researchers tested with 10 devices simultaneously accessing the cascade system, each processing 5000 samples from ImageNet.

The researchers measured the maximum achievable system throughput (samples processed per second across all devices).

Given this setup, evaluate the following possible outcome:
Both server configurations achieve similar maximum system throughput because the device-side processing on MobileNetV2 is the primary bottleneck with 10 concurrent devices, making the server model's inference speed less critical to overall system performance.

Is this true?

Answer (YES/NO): NO